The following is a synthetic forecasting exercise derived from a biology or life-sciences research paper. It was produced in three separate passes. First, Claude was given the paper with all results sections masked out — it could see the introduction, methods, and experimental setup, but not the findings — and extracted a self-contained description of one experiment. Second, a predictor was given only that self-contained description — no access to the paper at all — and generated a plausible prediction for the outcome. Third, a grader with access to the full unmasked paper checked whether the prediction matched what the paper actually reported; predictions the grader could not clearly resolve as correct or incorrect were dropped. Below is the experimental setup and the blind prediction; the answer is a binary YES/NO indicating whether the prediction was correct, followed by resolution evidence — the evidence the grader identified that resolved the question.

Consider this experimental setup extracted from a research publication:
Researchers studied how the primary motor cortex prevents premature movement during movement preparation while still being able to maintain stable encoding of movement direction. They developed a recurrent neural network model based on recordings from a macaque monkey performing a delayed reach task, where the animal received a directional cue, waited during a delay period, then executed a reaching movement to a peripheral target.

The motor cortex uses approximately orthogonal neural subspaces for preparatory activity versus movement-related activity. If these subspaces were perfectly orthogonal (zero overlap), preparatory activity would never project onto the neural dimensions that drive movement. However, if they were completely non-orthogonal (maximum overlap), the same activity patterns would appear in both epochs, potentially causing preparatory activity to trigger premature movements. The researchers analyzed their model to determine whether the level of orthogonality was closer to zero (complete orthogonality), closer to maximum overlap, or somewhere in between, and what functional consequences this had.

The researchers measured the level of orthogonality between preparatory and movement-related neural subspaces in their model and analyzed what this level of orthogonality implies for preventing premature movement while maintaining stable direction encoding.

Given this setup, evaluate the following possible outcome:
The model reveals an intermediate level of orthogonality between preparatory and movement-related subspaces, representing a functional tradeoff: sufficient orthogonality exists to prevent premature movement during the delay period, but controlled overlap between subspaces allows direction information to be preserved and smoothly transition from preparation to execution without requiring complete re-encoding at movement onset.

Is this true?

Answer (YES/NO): YES